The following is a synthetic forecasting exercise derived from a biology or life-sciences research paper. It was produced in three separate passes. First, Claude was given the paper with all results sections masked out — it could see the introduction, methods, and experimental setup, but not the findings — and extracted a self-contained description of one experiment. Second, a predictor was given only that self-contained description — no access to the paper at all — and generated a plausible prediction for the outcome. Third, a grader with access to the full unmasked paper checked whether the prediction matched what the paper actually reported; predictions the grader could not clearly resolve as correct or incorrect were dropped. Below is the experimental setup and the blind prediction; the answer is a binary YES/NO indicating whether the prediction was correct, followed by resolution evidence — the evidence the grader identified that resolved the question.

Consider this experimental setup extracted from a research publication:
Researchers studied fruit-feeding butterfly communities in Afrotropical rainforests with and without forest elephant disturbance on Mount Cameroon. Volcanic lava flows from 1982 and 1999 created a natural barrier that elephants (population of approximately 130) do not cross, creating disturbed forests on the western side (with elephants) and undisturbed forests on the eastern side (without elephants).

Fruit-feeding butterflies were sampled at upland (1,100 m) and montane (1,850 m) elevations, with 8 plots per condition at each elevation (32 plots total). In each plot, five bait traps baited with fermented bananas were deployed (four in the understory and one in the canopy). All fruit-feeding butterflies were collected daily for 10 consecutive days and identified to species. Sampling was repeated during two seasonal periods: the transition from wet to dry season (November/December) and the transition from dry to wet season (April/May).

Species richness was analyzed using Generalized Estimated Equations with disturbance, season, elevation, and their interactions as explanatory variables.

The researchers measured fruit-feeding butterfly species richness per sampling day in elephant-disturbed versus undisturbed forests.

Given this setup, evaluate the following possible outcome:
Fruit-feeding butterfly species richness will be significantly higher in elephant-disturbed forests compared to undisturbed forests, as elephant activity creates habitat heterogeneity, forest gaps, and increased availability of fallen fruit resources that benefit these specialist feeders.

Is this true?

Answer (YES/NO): YES